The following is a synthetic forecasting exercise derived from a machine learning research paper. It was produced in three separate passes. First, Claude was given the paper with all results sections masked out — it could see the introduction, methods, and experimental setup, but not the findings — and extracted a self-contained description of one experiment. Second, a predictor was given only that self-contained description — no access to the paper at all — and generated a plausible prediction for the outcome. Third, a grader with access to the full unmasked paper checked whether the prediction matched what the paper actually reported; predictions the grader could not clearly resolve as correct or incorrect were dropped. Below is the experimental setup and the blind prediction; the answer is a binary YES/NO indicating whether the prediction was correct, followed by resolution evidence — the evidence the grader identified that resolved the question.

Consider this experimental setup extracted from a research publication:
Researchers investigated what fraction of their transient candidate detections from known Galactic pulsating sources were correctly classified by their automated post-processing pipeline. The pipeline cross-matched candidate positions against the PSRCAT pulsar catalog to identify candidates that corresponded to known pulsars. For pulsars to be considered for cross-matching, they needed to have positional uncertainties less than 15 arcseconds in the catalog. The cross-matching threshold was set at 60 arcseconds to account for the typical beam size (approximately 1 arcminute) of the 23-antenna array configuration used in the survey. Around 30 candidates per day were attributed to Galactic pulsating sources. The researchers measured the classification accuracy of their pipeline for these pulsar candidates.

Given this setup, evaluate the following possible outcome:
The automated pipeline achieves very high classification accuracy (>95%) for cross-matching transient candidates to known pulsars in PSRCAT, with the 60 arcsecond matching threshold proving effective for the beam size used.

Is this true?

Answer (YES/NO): YES